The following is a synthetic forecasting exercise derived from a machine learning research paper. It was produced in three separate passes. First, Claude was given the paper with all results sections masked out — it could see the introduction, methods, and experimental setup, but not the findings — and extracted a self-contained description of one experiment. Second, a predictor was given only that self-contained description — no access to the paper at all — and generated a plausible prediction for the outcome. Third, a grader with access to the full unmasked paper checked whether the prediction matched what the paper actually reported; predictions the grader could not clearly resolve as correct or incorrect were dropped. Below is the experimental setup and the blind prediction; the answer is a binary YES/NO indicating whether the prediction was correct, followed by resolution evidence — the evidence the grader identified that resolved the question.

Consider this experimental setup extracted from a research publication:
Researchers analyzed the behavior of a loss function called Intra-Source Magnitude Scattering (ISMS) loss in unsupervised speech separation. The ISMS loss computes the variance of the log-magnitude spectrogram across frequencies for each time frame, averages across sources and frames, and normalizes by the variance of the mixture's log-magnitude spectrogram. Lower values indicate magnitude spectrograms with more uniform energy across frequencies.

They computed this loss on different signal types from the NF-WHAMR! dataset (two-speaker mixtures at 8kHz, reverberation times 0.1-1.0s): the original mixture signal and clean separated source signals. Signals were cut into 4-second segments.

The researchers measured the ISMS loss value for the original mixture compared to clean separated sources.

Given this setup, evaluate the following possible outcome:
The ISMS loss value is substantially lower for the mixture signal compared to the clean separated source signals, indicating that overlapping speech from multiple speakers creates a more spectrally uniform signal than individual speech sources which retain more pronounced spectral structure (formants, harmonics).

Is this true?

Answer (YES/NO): YES